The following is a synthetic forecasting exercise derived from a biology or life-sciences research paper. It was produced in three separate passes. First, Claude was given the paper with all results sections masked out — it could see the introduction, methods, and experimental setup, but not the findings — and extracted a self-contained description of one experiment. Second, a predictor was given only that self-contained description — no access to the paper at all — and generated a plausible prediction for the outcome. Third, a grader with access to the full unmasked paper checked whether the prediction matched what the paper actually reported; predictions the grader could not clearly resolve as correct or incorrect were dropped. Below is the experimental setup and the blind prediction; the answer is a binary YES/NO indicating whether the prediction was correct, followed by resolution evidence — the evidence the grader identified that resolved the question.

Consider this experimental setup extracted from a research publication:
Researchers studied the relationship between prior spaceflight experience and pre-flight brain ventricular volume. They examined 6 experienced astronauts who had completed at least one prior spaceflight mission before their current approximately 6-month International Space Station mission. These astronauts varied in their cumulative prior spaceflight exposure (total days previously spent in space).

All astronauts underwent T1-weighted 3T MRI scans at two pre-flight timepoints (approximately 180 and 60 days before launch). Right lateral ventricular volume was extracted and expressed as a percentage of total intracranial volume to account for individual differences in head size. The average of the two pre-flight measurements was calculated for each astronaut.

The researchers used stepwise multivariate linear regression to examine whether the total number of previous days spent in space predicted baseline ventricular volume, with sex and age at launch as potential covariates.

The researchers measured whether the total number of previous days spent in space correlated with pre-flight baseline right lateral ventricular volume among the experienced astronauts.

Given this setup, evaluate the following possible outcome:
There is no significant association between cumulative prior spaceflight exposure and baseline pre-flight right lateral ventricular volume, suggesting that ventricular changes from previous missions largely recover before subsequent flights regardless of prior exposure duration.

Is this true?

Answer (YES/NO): YES